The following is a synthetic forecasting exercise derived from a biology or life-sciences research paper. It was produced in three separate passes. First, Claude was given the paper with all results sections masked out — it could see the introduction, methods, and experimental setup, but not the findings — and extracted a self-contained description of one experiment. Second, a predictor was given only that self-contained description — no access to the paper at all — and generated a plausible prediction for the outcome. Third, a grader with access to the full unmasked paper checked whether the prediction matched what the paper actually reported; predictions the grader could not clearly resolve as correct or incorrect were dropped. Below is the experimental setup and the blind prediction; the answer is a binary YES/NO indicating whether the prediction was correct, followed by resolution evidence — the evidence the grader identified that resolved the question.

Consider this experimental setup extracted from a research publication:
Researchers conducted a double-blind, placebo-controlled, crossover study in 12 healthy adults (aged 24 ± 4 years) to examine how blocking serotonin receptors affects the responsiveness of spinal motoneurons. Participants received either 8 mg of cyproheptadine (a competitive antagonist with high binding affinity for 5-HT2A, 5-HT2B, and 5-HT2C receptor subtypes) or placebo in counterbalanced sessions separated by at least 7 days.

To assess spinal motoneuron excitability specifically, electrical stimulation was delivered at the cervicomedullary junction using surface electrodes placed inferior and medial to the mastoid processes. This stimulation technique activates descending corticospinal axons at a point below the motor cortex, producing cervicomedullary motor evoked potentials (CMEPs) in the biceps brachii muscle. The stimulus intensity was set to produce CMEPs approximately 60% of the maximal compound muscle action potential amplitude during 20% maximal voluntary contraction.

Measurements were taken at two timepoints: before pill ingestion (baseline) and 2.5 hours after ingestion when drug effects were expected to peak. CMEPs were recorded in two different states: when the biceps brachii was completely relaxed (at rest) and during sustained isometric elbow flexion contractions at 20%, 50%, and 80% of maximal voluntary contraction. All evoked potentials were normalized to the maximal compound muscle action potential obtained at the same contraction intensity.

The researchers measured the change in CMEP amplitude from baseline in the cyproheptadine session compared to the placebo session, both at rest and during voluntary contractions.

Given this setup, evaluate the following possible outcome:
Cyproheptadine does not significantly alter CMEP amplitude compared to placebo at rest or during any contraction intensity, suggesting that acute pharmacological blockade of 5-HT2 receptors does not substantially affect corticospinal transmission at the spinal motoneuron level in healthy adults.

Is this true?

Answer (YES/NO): NO